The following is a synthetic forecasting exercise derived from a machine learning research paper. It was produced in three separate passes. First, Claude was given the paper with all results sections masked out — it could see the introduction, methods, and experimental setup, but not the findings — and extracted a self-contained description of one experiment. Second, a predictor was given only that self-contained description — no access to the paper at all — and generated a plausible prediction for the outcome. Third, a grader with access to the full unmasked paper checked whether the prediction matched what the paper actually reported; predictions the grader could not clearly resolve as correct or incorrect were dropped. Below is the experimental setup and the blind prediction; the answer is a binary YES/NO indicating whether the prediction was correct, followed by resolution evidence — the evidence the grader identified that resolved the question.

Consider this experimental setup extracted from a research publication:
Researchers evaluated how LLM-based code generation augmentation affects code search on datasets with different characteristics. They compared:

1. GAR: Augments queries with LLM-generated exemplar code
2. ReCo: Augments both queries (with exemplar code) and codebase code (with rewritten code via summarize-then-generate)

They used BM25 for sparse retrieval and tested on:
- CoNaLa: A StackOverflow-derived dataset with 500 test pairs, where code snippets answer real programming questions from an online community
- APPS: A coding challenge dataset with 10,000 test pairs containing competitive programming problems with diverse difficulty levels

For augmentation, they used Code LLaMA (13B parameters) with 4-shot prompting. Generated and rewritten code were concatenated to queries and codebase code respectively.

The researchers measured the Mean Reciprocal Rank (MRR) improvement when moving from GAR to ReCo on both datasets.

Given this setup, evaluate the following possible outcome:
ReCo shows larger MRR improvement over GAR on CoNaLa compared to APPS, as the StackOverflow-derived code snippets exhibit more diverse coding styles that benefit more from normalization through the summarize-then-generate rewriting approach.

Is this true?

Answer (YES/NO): NO